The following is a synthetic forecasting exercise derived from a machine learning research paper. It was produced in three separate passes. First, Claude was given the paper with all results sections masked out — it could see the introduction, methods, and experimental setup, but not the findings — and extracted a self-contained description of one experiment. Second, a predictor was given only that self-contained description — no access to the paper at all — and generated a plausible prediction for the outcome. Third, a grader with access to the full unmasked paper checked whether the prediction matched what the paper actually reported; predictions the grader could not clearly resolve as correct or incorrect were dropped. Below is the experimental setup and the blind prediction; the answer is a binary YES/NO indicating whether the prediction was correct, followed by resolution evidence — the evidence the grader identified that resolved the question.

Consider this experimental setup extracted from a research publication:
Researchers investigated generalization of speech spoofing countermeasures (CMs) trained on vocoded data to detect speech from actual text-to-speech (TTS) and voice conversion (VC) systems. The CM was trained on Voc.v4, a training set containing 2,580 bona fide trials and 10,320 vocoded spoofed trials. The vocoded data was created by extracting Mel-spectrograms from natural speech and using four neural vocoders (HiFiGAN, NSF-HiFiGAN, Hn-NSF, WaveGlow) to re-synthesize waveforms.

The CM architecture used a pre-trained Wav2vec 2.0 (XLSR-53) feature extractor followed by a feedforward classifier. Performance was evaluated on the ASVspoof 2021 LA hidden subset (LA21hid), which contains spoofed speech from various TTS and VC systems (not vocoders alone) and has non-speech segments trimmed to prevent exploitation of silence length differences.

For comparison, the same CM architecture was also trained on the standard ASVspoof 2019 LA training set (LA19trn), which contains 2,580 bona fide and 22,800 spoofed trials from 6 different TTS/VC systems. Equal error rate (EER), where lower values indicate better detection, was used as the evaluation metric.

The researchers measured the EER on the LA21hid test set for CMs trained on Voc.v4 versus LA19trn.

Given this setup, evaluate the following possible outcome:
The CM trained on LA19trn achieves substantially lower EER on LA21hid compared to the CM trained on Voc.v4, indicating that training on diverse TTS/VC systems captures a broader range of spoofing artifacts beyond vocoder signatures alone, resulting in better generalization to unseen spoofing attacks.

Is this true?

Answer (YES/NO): NO